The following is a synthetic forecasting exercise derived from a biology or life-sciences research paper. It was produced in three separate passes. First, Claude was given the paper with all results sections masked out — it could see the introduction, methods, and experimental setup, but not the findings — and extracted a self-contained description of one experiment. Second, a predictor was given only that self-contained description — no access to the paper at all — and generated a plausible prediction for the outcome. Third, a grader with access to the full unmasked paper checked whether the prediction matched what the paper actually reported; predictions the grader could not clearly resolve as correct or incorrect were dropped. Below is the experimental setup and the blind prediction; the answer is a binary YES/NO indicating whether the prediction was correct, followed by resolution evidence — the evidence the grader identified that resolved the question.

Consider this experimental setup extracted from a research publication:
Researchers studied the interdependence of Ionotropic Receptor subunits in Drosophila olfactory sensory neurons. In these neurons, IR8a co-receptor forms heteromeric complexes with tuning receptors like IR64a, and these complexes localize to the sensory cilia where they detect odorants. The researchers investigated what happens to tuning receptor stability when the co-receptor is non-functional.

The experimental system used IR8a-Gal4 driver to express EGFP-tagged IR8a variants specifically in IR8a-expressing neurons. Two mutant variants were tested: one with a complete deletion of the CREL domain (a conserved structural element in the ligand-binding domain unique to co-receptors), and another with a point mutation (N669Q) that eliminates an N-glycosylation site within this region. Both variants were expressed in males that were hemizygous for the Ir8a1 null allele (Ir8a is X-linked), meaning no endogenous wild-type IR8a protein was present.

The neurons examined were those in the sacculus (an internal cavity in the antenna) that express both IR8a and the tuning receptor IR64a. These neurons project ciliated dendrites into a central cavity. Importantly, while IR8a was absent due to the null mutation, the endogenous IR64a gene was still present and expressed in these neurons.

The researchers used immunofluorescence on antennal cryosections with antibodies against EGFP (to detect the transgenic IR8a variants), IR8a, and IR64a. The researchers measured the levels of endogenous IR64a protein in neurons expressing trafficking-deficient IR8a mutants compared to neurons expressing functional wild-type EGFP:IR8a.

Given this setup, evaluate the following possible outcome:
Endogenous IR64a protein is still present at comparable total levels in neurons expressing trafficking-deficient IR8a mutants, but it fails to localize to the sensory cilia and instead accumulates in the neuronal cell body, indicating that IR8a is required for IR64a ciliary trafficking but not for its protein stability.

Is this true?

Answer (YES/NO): NO